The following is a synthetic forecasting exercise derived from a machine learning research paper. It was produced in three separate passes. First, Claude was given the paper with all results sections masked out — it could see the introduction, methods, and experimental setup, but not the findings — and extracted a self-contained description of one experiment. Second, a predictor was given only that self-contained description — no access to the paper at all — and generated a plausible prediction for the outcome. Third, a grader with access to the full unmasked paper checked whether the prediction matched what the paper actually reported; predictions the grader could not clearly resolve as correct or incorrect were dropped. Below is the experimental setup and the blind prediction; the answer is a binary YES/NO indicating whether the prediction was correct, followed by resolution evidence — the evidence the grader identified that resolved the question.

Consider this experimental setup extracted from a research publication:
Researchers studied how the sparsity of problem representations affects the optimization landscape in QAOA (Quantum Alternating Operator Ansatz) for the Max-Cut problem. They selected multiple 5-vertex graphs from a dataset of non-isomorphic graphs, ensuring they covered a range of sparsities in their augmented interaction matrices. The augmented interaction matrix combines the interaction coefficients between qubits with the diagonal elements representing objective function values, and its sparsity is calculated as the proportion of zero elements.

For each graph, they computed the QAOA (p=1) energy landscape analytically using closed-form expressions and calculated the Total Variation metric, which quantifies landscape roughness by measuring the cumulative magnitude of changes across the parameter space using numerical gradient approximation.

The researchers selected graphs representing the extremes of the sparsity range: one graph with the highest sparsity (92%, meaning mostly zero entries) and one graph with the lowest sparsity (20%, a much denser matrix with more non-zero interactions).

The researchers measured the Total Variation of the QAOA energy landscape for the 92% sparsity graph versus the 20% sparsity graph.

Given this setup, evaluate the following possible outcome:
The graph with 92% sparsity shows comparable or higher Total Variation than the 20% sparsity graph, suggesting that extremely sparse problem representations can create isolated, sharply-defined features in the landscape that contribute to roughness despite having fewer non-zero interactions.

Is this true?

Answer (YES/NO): NO